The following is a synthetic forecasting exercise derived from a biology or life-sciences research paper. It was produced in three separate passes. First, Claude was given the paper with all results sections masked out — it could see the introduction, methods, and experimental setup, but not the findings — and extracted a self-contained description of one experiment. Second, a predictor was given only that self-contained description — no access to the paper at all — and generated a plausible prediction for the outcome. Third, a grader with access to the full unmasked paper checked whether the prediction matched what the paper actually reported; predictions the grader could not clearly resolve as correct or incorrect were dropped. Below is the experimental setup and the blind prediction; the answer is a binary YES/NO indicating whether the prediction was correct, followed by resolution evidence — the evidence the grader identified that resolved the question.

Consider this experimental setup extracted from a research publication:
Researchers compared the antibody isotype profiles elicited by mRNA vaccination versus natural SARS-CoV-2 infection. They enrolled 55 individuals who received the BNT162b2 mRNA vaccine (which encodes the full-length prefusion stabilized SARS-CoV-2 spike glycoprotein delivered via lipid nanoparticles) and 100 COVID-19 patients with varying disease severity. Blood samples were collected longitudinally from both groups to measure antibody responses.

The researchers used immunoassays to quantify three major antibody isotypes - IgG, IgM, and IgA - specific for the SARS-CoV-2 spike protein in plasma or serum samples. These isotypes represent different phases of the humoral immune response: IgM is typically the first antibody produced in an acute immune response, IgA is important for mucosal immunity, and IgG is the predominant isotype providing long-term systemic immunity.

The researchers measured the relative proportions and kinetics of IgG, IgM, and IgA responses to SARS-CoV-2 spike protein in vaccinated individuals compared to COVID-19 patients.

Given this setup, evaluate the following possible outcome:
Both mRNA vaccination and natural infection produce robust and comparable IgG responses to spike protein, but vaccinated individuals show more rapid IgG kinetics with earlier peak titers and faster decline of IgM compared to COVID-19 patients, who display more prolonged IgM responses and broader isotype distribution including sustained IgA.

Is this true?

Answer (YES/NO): NO